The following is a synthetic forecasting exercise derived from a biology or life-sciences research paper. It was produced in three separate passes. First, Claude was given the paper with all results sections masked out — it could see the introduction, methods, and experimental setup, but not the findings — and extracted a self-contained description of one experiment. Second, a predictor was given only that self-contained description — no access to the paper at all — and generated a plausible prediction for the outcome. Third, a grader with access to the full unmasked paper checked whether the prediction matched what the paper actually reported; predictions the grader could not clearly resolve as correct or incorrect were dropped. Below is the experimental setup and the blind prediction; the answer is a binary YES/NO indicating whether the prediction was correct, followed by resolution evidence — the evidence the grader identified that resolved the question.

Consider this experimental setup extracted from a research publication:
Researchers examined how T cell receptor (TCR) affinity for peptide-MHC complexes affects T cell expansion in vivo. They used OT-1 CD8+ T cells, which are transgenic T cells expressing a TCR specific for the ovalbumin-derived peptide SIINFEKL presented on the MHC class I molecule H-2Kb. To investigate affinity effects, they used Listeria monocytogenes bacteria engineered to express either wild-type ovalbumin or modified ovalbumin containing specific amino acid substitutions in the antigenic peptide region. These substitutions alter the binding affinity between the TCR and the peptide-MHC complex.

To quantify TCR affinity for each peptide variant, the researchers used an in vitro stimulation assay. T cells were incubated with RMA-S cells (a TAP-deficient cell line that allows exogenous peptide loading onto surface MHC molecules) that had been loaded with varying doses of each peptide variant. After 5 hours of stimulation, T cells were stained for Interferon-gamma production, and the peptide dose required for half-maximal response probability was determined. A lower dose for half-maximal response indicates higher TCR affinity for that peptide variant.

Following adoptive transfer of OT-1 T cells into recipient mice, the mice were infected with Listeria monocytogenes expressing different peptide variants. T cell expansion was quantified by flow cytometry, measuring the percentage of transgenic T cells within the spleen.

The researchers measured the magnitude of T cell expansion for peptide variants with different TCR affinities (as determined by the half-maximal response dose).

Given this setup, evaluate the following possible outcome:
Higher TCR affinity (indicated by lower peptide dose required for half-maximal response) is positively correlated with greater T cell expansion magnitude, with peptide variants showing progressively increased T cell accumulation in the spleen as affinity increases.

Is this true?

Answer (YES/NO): YES